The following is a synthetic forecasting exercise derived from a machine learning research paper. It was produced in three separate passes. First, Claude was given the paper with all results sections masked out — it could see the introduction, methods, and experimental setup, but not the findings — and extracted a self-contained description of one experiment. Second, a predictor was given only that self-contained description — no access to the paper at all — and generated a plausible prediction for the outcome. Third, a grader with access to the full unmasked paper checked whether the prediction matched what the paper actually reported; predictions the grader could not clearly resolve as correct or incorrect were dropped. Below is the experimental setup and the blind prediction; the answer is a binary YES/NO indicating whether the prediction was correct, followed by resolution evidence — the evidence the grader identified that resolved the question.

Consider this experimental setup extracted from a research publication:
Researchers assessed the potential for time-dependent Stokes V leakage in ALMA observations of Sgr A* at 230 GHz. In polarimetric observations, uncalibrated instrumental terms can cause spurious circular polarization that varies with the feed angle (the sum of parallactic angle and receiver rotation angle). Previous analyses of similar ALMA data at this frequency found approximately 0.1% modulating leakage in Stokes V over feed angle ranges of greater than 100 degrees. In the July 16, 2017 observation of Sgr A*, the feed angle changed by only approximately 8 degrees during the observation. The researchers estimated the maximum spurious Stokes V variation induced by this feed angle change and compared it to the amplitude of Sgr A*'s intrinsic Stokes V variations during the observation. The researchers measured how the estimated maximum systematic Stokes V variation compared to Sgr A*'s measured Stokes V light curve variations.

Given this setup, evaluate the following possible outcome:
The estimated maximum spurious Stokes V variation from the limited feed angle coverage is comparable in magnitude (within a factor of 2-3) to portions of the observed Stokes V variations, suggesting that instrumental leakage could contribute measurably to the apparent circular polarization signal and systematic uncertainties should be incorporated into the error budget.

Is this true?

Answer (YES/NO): NO